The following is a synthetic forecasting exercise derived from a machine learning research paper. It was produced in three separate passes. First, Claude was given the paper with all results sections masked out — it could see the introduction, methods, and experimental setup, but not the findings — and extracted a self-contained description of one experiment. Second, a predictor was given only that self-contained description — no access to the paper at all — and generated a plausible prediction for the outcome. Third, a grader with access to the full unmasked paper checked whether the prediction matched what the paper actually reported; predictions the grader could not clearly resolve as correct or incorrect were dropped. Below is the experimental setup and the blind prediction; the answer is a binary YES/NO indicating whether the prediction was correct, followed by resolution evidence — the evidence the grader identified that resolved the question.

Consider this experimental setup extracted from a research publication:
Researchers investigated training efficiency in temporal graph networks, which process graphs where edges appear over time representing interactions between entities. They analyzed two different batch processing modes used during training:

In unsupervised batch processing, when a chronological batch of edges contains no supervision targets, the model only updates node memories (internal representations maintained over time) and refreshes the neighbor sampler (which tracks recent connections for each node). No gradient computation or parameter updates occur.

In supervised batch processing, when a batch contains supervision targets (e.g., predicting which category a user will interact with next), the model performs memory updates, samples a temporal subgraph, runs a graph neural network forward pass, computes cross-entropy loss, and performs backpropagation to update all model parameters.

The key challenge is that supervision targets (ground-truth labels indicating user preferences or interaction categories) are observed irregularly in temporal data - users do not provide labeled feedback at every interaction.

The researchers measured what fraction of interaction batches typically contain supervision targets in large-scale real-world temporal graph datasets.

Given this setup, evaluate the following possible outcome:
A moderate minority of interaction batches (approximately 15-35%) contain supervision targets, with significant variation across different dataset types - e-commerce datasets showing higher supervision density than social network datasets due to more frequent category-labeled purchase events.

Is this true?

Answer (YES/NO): NO